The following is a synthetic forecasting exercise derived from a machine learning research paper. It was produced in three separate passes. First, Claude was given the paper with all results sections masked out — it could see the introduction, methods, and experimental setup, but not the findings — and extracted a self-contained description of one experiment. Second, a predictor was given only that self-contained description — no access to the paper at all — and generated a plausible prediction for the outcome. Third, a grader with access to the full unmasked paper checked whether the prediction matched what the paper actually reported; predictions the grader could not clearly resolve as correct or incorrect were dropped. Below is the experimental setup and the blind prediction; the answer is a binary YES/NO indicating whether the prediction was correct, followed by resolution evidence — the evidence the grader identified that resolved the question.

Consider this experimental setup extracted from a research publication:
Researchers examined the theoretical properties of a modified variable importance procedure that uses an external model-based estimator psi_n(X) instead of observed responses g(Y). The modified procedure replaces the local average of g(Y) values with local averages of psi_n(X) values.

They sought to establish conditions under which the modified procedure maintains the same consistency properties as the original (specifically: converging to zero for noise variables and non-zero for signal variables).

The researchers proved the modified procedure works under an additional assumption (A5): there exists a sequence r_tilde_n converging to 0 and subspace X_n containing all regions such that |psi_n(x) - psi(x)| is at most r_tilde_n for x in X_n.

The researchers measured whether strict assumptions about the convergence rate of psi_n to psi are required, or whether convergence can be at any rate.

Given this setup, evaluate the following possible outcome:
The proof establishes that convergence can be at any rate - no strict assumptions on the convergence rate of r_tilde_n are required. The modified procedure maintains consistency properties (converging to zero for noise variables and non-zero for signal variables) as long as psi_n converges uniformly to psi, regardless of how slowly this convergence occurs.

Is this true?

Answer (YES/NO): YES